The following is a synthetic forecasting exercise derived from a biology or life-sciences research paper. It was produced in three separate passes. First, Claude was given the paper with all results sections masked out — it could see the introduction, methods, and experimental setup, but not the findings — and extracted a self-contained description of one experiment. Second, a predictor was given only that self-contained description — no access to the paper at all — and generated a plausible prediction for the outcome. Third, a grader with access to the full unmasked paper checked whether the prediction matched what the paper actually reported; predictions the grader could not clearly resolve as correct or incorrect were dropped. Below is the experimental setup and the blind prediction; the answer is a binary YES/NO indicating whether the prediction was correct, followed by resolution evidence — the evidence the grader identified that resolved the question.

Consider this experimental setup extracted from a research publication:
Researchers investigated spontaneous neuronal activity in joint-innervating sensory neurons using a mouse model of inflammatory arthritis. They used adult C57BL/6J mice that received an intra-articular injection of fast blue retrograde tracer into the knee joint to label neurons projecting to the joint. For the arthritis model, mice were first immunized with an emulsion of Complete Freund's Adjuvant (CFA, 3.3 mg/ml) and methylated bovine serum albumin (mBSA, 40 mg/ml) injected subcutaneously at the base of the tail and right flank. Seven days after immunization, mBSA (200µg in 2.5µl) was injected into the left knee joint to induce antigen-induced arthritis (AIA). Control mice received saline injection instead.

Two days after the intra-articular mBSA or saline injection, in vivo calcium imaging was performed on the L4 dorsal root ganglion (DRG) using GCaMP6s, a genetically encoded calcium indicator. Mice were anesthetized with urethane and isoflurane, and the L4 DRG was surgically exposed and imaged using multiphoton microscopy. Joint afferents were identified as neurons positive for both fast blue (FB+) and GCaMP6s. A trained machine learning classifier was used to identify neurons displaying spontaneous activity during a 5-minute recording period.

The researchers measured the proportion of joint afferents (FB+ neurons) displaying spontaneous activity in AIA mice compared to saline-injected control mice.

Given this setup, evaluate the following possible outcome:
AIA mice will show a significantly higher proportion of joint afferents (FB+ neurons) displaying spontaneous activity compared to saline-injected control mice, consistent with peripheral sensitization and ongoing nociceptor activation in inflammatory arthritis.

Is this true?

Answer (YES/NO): YES